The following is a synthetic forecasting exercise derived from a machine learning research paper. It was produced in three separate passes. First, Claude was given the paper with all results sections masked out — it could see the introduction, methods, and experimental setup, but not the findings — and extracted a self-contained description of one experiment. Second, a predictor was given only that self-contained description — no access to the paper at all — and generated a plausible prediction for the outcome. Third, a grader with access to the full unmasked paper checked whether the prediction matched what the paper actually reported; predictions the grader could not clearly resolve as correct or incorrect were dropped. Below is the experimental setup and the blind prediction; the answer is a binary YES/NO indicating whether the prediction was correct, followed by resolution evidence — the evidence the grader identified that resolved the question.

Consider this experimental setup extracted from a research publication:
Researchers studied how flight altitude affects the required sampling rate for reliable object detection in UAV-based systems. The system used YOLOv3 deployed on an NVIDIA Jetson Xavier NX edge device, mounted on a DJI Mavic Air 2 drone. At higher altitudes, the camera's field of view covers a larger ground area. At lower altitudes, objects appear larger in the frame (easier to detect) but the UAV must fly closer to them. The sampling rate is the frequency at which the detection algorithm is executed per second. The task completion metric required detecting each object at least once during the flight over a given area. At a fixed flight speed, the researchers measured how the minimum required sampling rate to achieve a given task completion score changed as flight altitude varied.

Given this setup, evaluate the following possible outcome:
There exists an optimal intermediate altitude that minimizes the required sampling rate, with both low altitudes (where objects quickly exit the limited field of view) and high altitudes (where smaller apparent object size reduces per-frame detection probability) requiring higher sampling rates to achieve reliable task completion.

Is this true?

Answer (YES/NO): YES